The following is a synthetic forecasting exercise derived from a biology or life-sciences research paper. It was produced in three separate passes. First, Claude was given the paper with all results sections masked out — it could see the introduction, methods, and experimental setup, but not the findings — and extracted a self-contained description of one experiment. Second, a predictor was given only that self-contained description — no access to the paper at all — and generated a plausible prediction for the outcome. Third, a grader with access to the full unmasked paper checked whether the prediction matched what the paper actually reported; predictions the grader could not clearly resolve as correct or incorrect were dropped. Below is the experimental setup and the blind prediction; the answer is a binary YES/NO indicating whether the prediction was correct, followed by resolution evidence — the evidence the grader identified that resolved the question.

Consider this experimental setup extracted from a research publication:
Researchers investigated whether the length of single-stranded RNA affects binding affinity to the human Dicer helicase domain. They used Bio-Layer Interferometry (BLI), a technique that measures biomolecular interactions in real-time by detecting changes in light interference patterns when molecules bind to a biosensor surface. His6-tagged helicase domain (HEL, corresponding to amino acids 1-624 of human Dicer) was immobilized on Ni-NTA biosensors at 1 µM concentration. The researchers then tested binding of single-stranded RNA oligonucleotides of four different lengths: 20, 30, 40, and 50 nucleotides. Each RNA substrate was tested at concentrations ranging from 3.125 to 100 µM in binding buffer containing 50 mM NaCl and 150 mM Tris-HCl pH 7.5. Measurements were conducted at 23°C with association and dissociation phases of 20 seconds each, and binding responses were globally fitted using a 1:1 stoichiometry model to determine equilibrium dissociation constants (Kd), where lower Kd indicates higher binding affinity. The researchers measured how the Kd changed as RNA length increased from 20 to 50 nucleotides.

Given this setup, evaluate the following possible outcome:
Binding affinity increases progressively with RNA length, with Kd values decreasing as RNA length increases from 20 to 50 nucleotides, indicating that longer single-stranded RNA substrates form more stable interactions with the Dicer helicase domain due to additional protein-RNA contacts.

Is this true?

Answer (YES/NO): NO